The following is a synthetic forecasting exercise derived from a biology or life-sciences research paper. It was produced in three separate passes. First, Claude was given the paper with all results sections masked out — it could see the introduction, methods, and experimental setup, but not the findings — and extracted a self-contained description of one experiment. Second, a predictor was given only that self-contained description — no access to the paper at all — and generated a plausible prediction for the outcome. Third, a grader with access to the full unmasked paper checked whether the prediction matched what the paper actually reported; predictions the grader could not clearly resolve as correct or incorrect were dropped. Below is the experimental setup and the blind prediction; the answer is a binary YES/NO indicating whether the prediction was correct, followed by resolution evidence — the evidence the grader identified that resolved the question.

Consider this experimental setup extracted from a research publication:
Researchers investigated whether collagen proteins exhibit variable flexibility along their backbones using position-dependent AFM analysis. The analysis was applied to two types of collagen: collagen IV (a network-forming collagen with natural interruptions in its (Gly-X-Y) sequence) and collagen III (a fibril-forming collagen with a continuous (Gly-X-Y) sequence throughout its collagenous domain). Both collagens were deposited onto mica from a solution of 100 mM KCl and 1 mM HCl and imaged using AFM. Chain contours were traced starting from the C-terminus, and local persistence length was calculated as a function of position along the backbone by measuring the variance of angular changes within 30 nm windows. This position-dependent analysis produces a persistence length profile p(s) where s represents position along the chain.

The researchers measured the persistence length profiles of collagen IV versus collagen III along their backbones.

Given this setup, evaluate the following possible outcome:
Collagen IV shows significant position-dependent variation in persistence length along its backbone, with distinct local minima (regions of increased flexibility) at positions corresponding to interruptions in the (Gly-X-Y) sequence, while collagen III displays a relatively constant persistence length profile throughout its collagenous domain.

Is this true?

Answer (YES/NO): NO